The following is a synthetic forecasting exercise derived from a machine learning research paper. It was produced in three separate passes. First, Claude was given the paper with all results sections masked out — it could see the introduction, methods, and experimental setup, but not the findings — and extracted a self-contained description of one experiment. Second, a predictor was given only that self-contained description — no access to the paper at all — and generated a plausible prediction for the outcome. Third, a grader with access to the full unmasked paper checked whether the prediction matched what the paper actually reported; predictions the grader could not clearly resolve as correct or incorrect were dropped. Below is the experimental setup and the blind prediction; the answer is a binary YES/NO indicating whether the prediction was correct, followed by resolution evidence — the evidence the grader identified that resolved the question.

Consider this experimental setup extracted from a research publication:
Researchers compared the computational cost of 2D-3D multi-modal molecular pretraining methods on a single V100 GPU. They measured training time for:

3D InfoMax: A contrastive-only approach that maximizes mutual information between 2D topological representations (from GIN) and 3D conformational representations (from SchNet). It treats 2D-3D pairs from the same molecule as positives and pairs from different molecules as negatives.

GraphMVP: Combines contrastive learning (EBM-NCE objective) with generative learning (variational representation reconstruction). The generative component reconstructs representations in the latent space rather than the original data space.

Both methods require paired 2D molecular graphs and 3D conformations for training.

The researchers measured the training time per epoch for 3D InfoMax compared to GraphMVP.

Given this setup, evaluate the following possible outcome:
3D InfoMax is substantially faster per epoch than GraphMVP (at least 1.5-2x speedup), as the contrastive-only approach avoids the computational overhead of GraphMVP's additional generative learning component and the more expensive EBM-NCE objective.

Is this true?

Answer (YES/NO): NO